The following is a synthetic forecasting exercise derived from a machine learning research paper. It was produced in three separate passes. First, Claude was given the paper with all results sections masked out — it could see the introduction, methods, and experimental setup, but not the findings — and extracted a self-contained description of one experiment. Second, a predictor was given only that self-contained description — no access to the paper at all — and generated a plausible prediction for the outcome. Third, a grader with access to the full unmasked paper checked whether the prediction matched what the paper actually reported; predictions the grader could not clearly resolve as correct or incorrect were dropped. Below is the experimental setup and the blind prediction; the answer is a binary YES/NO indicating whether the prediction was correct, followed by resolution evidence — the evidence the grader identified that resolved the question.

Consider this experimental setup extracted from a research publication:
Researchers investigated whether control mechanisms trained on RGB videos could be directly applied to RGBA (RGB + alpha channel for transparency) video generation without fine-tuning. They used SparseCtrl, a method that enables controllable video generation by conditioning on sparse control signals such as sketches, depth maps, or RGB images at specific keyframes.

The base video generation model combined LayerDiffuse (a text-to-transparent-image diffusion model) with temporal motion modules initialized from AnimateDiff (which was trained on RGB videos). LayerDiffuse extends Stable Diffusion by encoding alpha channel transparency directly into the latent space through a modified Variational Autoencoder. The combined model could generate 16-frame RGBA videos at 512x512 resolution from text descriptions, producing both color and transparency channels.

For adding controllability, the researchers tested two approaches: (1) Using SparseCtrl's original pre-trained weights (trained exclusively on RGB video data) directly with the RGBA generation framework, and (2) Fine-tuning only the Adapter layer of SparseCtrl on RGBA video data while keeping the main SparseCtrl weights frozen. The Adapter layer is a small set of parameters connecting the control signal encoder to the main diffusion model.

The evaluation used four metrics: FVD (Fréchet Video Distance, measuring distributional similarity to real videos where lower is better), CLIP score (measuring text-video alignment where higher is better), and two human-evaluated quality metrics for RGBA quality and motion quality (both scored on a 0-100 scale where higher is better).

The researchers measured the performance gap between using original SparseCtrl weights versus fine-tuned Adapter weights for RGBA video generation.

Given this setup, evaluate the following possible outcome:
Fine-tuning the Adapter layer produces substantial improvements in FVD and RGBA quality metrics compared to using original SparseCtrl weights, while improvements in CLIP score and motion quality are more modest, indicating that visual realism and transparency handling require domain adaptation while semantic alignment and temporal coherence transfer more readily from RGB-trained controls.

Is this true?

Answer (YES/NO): NO